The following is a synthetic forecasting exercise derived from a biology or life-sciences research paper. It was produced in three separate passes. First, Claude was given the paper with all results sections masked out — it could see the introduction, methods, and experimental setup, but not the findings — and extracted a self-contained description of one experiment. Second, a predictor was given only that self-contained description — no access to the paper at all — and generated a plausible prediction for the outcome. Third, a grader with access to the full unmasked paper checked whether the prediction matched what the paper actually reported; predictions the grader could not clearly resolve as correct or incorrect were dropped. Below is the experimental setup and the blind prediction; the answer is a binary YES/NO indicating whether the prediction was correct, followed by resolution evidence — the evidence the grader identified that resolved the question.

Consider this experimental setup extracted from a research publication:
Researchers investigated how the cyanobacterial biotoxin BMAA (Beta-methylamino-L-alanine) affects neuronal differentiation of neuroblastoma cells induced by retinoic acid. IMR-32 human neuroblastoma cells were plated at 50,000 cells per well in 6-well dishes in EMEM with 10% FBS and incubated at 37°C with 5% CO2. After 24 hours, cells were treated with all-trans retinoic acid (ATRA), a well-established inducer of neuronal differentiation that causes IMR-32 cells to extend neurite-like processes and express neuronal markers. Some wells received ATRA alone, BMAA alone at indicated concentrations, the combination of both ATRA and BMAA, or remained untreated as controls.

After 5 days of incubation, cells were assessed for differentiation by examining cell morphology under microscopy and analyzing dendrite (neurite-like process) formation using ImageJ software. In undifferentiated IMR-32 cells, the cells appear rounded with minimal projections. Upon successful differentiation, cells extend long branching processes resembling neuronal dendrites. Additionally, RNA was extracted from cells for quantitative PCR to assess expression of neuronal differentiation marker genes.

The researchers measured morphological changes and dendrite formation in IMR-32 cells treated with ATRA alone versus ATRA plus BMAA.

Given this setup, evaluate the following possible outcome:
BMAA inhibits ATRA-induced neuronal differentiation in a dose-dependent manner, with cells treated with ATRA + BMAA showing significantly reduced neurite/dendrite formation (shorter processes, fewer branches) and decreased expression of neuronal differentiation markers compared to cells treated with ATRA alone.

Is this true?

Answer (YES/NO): NO